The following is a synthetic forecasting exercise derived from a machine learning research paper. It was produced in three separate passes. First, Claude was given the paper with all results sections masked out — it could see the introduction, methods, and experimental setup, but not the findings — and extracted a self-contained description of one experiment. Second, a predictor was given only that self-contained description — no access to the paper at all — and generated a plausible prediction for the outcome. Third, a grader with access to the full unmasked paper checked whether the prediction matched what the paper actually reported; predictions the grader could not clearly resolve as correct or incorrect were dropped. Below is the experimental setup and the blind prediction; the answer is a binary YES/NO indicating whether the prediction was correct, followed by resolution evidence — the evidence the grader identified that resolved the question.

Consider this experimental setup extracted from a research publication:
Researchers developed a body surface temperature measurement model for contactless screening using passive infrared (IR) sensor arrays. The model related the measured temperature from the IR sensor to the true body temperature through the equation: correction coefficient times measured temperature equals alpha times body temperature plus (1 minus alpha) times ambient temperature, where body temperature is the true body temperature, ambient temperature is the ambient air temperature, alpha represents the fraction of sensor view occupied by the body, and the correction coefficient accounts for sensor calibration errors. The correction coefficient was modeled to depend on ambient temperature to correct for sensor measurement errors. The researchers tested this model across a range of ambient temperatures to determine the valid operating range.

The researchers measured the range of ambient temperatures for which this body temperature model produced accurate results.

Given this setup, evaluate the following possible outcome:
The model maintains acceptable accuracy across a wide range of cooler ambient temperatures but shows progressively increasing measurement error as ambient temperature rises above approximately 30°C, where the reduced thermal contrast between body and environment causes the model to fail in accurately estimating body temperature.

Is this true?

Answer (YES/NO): NO